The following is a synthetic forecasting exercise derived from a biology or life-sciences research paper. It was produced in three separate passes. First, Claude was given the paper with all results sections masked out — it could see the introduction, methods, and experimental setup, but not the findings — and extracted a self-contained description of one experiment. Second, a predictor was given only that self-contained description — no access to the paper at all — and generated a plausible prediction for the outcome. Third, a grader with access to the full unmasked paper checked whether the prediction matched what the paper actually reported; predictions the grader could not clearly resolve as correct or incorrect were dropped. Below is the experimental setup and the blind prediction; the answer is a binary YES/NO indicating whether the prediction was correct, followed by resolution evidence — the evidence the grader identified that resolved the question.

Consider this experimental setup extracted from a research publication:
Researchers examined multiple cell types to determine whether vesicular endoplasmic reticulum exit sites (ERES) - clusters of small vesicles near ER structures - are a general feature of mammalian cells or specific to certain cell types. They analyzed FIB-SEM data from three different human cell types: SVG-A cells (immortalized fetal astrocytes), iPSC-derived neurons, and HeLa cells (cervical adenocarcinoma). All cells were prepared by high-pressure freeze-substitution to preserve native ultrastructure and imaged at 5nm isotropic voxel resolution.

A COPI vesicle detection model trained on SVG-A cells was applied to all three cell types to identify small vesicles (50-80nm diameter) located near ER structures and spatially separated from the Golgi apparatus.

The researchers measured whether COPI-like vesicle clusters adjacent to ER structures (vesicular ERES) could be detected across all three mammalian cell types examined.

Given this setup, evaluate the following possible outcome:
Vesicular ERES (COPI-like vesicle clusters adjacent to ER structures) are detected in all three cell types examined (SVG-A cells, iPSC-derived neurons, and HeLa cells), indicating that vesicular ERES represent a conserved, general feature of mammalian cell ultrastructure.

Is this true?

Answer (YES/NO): YES